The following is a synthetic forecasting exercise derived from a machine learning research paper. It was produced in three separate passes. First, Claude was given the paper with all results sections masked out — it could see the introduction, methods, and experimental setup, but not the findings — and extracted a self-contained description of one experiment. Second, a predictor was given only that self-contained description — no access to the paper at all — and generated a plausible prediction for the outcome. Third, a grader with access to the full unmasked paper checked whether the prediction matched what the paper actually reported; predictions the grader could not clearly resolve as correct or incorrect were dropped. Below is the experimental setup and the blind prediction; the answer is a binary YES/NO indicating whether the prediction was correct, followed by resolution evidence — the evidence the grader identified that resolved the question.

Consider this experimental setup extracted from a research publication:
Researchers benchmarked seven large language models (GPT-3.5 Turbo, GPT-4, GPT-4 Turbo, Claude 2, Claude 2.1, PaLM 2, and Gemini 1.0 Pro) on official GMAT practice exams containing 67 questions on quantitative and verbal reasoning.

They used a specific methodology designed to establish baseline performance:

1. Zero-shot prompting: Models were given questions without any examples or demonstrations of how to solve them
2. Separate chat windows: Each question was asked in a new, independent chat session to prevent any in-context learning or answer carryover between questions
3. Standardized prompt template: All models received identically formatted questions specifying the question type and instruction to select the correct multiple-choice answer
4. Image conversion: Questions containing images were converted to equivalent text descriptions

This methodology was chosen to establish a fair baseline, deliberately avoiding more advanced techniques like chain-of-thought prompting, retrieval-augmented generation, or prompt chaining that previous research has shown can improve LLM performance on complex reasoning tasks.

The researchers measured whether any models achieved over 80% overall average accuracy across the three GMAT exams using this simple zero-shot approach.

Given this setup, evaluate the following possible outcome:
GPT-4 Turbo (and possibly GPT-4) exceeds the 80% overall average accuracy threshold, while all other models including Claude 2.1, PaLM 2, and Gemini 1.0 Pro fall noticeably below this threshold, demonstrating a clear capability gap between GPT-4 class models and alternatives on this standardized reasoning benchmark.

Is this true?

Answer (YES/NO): YES